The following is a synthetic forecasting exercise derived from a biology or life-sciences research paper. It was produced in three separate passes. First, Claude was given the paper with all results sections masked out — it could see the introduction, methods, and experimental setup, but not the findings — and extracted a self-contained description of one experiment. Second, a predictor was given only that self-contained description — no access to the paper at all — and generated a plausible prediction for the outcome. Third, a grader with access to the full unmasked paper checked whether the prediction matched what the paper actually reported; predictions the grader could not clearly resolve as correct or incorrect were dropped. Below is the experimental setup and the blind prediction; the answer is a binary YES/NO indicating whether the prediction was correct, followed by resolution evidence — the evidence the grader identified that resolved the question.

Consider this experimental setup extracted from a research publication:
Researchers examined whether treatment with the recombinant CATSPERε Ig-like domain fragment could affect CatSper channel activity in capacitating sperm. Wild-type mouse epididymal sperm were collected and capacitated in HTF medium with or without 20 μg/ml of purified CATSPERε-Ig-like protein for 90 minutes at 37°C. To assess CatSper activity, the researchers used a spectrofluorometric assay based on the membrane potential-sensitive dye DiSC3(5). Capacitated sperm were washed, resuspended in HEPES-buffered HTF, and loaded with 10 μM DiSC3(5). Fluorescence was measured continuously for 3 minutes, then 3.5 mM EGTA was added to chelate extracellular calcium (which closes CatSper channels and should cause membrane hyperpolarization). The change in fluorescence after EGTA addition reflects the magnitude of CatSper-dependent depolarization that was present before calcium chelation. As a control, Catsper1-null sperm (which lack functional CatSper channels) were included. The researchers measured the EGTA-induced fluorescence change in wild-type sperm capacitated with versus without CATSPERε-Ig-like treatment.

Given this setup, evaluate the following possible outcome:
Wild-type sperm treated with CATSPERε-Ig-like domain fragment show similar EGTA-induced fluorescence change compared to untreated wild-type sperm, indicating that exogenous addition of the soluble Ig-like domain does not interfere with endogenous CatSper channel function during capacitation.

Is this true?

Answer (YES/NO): NO